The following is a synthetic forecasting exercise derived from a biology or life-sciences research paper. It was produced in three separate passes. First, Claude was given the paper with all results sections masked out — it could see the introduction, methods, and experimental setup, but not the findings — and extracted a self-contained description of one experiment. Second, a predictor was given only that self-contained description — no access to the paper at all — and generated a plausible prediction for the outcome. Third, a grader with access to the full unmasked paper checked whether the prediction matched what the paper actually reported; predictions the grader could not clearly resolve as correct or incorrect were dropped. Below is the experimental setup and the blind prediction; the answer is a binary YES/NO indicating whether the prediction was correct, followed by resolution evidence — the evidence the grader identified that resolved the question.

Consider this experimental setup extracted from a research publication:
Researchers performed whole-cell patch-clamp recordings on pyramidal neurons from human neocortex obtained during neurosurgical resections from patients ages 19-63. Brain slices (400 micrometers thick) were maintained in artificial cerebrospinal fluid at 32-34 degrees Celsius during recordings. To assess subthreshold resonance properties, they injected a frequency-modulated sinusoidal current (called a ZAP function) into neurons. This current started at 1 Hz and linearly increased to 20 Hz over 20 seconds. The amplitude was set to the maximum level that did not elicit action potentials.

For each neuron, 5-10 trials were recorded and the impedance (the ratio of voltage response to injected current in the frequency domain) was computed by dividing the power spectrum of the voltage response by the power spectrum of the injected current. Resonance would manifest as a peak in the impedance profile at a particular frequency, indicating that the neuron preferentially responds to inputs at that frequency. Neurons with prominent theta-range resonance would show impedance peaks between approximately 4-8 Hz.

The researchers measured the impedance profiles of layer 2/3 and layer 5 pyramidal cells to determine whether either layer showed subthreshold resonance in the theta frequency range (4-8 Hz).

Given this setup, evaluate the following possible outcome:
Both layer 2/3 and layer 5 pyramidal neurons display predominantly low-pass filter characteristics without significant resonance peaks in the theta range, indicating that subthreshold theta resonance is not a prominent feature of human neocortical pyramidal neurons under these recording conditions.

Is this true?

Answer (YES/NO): YES